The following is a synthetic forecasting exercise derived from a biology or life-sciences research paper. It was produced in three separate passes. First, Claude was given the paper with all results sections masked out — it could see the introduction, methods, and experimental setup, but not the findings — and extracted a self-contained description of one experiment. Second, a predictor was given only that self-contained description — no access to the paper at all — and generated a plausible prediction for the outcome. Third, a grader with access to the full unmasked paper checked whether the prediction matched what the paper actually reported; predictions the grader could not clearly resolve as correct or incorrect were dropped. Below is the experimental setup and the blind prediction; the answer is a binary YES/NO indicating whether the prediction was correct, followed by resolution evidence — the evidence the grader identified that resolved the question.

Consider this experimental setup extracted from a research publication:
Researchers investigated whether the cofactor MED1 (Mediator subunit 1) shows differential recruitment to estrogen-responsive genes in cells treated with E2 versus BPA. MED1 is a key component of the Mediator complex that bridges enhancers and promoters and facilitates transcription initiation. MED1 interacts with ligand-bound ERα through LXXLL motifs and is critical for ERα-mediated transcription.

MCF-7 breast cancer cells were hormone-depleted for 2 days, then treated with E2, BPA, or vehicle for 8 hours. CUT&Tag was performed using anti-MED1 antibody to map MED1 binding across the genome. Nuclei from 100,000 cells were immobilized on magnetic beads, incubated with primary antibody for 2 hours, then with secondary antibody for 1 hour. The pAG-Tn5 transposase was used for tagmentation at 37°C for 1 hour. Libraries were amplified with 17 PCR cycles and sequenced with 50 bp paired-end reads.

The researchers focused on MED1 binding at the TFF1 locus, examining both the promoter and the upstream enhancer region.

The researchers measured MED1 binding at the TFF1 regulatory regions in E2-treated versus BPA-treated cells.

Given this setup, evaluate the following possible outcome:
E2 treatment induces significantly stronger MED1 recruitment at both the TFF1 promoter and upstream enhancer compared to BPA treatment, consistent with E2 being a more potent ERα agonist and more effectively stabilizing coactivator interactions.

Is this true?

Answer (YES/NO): NO